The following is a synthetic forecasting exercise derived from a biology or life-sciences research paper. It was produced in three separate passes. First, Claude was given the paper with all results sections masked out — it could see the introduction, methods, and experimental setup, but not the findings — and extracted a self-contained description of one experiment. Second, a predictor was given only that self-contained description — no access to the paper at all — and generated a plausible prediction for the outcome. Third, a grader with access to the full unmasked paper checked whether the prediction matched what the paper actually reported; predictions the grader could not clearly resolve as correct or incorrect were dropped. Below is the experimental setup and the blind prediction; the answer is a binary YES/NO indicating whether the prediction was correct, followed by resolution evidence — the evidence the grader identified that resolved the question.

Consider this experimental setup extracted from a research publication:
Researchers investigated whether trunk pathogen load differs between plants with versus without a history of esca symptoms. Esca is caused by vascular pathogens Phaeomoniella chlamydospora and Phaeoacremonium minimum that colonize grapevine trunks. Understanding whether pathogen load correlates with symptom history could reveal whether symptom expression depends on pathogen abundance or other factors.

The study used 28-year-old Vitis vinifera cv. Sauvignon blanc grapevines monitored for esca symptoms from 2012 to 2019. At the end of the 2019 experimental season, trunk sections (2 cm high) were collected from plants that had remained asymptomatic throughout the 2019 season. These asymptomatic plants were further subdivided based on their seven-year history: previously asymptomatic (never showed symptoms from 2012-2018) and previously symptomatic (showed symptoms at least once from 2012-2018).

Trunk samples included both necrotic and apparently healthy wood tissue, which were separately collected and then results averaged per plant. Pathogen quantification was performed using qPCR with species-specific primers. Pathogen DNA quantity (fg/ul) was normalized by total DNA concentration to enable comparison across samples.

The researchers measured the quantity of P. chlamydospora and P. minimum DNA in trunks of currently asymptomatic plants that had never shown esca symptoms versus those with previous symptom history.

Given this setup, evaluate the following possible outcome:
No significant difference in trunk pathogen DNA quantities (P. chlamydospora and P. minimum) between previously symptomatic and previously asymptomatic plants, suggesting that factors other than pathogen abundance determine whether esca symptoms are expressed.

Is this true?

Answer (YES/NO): NO